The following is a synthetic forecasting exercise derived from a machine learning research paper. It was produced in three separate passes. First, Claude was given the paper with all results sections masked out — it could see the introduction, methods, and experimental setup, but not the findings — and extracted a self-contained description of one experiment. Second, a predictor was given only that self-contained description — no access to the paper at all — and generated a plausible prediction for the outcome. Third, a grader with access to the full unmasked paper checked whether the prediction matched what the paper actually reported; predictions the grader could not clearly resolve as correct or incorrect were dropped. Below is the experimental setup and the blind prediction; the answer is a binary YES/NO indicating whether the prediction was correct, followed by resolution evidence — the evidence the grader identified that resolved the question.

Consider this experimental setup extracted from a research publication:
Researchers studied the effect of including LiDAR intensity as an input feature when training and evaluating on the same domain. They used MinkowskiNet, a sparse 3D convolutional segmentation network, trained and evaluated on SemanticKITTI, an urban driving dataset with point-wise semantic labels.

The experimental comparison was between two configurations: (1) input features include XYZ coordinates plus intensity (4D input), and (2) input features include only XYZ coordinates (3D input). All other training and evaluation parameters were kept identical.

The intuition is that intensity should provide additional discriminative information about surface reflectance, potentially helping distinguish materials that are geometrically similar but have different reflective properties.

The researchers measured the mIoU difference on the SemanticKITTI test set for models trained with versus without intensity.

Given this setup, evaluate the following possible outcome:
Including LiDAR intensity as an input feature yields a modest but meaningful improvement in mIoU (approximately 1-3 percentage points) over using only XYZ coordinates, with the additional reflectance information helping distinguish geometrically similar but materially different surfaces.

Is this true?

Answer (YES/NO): NO